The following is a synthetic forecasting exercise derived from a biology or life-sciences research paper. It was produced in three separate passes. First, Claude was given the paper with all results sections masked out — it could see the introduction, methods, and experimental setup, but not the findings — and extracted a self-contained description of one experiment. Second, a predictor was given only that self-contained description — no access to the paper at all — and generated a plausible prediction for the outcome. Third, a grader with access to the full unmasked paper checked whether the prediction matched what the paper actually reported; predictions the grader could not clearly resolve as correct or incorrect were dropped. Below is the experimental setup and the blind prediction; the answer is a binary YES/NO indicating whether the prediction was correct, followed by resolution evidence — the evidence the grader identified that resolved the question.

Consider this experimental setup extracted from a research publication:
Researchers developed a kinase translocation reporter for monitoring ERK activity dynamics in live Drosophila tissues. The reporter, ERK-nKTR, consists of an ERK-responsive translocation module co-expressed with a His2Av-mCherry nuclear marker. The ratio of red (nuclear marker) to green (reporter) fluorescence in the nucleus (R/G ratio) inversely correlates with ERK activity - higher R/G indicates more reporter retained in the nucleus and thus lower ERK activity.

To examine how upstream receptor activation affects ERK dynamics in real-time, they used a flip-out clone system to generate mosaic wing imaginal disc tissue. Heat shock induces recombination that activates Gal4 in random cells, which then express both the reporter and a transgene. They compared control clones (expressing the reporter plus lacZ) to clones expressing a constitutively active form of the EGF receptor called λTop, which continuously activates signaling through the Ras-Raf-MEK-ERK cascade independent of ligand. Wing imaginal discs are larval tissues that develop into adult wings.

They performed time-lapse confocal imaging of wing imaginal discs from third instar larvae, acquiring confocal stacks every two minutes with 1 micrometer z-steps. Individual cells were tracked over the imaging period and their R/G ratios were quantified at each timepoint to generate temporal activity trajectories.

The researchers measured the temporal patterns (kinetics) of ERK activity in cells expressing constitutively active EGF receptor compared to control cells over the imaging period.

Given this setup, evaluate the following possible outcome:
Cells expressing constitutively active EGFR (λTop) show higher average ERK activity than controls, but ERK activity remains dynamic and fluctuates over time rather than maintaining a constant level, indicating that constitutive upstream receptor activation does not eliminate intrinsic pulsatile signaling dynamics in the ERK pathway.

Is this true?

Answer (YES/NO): NO